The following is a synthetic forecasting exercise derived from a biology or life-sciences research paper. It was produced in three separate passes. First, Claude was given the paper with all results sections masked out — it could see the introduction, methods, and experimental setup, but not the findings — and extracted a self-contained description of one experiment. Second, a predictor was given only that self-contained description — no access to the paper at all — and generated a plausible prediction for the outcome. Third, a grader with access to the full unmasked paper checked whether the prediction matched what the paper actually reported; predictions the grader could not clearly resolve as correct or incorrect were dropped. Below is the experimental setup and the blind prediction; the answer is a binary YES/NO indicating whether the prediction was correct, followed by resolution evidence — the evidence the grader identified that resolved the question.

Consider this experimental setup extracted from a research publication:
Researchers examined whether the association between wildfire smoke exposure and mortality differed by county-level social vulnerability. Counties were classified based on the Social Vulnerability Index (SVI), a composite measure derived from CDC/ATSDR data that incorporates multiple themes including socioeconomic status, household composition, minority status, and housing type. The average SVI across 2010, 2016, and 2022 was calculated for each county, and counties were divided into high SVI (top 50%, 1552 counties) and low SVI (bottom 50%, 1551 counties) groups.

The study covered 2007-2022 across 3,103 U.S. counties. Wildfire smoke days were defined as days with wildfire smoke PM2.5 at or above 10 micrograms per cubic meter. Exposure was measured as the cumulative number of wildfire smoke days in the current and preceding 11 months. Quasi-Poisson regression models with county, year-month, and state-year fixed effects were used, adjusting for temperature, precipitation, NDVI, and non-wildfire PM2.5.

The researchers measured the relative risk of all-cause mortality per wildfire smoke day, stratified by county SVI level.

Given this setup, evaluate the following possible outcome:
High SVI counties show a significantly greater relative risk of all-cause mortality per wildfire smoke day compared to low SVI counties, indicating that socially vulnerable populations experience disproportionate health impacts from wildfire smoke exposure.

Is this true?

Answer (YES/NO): YES